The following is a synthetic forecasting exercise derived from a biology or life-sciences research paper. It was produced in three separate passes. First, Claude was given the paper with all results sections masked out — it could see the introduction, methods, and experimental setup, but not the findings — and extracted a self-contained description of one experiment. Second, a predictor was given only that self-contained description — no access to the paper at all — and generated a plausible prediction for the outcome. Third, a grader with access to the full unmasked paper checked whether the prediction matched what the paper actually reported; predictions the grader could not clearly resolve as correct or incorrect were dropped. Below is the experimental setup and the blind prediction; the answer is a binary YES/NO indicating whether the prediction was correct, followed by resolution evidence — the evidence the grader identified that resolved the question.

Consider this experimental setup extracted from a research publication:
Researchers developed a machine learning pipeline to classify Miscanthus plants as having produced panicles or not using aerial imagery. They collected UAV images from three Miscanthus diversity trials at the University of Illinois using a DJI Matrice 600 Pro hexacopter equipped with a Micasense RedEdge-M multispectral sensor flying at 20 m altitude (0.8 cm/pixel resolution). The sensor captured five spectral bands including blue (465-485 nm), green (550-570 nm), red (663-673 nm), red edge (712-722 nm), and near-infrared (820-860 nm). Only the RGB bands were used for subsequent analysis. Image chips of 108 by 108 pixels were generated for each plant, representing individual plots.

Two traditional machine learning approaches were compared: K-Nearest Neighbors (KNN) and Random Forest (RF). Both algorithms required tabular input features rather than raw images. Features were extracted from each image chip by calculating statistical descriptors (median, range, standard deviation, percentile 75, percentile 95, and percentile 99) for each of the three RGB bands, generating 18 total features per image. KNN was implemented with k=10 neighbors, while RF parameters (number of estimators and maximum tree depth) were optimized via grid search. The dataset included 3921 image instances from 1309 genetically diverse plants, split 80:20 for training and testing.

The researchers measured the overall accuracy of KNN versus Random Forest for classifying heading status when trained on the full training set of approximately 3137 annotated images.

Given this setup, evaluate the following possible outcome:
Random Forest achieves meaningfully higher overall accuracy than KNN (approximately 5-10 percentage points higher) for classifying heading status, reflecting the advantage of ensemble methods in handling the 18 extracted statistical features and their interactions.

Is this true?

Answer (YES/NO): NO